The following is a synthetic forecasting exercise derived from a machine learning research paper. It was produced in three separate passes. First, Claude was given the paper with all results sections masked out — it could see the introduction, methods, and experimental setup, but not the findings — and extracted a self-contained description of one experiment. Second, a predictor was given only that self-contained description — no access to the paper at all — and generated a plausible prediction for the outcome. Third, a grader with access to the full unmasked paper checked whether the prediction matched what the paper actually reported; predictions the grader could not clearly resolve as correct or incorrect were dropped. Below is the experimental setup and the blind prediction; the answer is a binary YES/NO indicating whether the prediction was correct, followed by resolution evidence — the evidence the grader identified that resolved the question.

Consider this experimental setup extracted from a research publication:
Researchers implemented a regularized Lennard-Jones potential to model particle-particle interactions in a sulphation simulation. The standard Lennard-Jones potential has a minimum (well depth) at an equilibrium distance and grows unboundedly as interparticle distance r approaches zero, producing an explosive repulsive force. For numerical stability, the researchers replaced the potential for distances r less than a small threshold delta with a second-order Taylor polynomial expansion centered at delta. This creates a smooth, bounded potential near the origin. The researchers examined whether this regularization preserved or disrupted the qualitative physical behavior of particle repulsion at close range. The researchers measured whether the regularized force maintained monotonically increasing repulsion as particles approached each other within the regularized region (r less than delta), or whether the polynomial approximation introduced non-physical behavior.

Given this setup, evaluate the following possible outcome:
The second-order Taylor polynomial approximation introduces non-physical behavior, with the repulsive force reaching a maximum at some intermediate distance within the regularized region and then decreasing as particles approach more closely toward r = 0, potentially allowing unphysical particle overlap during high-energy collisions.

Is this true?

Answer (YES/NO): NO